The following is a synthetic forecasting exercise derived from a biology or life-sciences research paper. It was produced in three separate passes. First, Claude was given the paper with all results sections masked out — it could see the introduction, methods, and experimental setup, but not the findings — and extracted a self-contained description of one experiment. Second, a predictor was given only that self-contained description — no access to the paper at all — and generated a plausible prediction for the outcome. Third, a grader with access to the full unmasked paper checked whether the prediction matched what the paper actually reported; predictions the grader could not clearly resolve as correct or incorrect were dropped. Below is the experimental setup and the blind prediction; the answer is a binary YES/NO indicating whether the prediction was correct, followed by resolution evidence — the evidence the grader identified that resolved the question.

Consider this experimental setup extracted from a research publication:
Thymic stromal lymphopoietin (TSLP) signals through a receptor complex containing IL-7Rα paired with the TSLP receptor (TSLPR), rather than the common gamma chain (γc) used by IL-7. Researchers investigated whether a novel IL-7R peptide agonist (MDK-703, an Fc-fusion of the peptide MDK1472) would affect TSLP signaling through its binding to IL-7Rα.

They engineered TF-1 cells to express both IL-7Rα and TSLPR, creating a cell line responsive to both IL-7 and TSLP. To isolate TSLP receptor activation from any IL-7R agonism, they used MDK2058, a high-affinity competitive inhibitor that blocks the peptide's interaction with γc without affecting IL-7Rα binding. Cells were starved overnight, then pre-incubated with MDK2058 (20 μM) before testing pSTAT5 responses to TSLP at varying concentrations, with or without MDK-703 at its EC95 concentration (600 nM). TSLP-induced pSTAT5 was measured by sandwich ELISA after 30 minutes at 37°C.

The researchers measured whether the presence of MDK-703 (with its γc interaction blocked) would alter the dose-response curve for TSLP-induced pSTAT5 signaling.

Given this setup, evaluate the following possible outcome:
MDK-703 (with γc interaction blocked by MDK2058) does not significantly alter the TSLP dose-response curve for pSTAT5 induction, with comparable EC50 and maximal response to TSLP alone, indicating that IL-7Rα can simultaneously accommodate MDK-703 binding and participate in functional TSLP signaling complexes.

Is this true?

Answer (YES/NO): YES